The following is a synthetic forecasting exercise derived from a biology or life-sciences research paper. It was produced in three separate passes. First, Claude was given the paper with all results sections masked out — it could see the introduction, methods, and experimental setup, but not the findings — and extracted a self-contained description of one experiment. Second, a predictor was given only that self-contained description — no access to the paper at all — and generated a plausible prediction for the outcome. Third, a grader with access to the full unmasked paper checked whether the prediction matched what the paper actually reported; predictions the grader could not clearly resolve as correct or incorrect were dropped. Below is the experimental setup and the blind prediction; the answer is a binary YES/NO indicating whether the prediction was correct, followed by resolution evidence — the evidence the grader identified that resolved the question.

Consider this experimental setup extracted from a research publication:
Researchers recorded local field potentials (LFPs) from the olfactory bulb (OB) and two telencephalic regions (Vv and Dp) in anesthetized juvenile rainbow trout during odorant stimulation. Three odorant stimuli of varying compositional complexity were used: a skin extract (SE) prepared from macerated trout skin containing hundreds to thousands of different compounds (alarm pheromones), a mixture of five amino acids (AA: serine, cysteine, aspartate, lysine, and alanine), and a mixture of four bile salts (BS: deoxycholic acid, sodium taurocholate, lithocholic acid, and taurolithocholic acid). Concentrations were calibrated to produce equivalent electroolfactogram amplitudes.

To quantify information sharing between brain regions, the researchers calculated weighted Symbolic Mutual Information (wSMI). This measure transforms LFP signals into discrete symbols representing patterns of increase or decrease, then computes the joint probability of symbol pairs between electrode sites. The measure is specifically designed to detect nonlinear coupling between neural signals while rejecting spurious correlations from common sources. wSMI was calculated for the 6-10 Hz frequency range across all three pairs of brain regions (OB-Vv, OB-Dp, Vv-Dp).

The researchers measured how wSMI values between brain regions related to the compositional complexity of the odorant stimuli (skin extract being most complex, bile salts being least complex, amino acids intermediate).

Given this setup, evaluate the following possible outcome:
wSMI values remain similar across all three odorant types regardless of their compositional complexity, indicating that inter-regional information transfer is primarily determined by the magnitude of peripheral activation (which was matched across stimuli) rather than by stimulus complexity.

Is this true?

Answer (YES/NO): NO